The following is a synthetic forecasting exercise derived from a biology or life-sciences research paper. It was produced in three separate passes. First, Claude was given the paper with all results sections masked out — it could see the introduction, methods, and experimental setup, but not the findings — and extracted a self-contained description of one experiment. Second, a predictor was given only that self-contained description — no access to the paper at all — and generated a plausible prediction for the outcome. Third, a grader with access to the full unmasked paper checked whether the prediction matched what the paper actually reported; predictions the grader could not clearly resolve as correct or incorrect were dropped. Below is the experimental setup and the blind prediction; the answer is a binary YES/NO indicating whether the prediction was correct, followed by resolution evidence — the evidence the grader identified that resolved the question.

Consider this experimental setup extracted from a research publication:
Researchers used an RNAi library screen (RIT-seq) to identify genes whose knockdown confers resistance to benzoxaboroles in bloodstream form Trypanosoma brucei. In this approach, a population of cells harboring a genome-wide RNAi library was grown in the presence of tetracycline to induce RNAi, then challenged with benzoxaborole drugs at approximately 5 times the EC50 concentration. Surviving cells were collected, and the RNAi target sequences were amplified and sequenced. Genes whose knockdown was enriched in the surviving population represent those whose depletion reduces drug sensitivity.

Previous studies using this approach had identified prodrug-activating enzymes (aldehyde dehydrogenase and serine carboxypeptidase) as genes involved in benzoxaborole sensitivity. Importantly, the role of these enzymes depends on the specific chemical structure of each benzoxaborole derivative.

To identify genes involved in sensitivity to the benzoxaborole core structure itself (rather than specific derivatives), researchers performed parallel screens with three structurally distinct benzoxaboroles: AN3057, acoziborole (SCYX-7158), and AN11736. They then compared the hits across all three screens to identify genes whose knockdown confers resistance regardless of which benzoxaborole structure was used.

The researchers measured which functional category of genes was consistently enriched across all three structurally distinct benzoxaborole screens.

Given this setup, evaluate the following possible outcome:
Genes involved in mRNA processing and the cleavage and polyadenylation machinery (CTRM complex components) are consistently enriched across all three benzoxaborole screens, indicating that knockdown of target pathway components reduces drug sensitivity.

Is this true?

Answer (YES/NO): NO